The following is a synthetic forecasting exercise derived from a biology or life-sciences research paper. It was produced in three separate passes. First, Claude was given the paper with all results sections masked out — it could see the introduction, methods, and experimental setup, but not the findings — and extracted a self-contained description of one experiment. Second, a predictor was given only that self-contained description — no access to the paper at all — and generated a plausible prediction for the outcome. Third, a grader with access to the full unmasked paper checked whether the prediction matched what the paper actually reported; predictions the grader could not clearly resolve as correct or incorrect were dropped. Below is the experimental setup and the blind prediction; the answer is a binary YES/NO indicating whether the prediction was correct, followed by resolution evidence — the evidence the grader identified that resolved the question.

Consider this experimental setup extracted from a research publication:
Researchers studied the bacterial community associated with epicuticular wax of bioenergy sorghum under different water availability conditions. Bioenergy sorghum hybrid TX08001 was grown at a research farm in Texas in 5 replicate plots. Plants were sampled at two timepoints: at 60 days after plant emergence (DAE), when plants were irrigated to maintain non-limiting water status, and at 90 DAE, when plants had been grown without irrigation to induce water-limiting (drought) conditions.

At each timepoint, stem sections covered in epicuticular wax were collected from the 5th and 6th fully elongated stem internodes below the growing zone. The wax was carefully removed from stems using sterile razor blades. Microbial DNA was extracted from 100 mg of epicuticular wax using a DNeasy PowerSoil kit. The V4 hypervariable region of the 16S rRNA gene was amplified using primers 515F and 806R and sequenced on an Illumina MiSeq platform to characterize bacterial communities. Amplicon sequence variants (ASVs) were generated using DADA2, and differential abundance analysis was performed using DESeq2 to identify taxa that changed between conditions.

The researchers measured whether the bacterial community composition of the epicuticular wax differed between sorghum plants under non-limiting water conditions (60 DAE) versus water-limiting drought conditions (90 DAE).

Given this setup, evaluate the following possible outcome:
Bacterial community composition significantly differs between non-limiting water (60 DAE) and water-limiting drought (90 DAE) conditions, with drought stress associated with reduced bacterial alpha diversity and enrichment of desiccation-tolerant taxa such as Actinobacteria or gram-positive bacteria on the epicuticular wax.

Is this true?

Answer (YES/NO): NO